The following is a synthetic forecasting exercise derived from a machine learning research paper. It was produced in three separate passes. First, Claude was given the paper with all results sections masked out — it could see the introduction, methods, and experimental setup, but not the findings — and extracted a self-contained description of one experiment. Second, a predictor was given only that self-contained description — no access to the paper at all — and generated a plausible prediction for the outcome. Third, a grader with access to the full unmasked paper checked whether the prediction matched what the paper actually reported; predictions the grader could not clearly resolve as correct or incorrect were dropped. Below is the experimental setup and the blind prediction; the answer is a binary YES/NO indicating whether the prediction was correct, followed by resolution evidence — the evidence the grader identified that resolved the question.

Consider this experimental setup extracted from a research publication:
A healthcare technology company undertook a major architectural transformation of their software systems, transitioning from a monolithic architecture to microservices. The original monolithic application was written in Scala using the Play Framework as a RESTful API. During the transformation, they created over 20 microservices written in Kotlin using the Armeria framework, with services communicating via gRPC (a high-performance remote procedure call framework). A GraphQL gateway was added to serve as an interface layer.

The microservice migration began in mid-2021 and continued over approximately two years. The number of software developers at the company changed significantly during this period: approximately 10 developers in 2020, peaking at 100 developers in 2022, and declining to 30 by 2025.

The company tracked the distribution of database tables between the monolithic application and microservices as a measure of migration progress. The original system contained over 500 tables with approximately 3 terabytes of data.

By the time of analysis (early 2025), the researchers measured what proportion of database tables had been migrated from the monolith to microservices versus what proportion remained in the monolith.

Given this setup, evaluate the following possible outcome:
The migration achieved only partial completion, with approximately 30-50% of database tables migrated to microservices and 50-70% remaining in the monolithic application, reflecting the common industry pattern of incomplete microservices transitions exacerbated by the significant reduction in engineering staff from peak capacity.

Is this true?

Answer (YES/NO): NO